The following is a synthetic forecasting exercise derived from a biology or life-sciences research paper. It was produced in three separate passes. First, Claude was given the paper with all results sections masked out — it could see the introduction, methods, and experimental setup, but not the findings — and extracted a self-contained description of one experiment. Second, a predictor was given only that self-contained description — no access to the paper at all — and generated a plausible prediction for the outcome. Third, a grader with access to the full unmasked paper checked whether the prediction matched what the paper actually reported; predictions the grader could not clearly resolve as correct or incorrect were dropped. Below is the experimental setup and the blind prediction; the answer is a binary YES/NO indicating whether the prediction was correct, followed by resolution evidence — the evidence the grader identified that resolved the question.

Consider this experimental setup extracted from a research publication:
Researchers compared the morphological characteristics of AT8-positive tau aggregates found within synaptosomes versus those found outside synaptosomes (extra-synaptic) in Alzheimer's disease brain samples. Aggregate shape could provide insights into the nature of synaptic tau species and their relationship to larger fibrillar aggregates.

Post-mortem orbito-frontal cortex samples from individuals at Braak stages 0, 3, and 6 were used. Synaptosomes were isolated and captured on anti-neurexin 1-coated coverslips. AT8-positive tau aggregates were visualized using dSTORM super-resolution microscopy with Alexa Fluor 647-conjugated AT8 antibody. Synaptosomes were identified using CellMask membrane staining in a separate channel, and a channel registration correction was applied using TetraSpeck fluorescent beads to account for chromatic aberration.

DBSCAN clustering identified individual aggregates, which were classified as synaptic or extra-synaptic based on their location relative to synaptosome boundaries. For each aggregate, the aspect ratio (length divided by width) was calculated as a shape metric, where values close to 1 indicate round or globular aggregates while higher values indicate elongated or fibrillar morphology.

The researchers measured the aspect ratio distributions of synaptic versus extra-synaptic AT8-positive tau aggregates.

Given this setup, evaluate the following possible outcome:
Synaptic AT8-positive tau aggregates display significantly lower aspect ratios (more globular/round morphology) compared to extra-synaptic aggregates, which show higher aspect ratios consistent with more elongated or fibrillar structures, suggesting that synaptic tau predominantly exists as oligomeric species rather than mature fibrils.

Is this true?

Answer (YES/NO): NO